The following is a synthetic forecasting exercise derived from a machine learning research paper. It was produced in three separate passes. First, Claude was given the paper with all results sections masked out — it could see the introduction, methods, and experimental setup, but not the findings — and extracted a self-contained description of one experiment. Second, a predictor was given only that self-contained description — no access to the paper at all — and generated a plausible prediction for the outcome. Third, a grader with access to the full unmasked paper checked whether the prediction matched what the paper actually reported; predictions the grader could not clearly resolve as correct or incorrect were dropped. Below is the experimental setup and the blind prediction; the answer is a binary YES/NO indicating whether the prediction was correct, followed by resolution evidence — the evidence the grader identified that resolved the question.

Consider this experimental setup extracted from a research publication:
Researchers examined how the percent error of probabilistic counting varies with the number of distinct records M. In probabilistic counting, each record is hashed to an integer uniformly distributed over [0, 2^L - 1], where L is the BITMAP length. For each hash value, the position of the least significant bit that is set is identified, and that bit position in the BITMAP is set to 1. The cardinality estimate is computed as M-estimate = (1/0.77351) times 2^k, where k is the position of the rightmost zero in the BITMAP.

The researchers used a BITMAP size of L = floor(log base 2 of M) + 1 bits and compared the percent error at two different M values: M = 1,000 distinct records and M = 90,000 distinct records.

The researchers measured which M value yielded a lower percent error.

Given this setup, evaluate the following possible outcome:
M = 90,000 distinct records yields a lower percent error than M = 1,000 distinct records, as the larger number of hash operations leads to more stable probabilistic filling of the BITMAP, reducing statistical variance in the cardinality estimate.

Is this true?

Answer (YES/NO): YES